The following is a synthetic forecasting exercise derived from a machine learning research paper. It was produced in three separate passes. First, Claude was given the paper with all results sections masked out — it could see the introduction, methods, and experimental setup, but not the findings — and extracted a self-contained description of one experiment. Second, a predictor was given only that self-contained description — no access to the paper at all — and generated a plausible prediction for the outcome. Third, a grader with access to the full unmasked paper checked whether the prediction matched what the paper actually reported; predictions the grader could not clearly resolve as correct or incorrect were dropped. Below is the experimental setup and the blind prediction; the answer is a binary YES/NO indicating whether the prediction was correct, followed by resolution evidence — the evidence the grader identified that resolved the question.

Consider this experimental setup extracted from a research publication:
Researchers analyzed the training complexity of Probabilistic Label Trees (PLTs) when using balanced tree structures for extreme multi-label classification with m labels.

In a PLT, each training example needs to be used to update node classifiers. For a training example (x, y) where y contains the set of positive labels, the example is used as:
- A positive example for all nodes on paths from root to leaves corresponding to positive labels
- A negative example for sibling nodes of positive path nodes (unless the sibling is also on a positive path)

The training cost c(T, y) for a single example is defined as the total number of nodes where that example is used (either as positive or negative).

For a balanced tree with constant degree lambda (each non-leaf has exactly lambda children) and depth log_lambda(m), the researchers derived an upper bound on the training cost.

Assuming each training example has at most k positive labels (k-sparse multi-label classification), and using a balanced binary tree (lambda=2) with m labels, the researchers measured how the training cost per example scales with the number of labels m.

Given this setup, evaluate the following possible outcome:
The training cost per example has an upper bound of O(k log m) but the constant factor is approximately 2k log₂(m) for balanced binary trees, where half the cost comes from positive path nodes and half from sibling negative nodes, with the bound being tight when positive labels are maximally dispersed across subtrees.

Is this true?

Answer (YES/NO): NO